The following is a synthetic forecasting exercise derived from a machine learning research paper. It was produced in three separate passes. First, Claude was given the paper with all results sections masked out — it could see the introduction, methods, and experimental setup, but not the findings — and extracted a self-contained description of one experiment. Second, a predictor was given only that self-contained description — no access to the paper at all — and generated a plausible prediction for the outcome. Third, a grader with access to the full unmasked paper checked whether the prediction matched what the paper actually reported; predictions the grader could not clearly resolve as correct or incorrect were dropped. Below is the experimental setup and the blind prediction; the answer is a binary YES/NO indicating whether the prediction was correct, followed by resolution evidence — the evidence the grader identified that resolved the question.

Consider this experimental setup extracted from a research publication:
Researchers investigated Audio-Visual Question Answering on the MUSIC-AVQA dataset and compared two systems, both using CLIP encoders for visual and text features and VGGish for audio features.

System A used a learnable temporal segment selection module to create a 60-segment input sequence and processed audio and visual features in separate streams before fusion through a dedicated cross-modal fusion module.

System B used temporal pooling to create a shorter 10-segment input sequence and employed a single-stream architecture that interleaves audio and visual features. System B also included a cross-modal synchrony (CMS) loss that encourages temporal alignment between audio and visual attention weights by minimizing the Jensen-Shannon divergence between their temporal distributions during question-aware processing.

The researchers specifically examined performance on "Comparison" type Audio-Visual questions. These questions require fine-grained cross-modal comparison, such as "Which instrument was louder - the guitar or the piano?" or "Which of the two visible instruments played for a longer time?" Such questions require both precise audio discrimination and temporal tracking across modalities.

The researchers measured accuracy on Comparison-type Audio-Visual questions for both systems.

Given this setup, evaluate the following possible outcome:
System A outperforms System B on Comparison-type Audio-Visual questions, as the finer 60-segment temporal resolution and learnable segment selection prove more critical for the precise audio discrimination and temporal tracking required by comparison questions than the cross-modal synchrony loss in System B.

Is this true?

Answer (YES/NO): YES